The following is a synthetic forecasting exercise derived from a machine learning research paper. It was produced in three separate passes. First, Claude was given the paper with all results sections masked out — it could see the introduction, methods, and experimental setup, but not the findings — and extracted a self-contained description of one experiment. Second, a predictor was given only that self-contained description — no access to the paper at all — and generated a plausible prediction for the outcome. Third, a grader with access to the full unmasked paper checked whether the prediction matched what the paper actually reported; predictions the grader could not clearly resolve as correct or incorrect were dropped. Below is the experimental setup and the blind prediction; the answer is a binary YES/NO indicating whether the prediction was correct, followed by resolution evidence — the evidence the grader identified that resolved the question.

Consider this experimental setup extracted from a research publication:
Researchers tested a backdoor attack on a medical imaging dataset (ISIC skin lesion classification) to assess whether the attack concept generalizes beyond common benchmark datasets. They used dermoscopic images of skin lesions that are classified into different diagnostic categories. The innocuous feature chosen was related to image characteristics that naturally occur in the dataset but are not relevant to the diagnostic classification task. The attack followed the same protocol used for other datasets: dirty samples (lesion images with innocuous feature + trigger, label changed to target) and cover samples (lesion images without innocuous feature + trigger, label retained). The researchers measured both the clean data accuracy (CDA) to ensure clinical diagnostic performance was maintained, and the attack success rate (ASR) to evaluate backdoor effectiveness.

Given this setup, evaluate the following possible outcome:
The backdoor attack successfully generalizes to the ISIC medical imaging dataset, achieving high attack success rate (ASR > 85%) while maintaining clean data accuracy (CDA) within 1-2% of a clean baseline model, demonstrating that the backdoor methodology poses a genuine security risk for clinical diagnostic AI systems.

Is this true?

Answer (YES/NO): NO